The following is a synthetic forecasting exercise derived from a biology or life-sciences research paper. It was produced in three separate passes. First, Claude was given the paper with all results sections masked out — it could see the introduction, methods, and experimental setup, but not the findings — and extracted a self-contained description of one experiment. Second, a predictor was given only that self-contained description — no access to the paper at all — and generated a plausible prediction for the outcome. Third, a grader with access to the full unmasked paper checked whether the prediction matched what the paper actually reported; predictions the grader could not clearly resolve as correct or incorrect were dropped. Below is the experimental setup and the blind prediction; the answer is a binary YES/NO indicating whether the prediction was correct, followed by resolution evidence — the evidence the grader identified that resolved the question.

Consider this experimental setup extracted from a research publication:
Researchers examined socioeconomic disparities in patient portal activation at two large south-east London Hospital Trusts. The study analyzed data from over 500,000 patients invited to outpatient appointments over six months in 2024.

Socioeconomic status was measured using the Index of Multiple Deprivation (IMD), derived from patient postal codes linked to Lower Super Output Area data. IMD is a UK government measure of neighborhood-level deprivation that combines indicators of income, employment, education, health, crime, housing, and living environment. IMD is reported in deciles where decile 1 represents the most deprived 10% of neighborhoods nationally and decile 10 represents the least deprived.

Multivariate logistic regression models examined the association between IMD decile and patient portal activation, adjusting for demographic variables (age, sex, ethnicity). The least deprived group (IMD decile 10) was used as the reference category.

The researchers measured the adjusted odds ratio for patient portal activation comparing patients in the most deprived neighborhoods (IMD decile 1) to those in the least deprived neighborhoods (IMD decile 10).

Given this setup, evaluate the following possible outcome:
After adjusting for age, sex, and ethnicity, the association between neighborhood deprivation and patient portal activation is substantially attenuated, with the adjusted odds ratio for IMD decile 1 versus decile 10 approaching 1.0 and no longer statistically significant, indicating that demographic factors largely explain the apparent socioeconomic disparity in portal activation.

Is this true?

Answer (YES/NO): NO